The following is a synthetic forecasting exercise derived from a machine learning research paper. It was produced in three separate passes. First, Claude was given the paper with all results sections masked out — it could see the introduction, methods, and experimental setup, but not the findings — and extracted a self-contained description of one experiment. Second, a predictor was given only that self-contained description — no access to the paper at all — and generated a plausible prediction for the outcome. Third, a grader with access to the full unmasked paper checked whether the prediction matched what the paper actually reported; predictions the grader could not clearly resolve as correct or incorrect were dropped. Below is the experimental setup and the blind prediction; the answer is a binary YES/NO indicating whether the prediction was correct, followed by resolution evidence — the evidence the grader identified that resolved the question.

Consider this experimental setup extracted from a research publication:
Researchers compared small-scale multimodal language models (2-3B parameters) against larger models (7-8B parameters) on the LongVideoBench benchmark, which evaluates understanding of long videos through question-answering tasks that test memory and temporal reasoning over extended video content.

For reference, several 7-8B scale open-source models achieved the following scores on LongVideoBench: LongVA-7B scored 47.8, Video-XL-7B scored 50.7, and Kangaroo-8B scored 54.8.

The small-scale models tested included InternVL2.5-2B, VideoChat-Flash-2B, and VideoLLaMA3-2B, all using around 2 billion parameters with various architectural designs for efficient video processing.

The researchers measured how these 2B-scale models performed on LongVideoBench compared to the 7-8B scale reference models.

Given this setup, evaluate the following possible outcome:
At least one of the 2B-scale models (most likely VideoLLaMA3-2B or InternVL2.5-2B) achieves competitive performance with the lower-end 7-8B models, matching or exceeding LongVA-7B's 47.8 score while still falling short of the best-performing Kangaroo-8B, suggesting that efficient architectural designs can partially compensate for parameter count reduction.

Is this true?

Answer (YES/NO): NO